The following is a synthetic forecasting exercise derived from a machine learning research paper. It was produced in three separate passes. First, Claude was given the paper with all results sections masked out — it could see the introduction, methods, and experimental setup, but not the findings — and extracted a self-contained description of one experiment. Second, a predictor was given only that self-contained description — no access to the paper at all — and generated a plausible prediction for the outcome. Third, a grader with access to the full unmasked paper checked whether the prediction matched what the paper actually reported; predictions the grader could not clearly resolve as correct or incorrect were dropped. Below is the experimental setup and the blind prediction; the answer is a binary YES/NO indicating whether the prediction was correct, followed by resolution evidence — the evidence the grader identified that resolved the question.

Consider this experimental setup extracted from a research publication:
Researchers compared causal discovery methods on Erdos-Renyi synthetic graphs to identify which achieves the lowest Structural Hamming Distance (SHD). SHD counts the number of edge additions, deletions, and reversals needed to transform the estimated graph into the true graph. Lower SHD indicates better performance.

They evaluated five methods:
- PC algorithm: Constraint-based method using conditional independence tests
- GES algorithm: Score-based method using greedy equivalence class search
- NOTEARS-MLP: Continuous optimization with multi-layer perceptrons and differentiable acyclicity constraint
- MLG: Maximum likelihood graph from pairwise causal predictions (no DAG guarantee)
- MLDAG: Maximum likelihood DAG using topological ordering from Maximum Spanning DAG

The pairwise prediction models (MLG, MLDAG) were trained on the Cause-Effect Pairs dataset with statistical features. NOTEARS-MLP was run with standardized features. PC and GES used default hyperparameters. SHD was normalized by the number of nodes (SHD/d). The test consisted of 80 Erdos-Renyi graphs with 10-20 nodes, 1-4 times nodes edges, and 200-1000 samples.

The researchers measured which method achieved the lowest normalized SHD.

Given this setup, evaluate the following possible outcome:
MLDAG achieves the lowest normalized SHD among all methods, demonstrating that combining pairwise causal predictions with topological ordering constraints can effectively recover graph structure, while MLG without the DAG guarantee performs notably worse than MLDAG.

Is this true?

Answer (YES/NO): NO